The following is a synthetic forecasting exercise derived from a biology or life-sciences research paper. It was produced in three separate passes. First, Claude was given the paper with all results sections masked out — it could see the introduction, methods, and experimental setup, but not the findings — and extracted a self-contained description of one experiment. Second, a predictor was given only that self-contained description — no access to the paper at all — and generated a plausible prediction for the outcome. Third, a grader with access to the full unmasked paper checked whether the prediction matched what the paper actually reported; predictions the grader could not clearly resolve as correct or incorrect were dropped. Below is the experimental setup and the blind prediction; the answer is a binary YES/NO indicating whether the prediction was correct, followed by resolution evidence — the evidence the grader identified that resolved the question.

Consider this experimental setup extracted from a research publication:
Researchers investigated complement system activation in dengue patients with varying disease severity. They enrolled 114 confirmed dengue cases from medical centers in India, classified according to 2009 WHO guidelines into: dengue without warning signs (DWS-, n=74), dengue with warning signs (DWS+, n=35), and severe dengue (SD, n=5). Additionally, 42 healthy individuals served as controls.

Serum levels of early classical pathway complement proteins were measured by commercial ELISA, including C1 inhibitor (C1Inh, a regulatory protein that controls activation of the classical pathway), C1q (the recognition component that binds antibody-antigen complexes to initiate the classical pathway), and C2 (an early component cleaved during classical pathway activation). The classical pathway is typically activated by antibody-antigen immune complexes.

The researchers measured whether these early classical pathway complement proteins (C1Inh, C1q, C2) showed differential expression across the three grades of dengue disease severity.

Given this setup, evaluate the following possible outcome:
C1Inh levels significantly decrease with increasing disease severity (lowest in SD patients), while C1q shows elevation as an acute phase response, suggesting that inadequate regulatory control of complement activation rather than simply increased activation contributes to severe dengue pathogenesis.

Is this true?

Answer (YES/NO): NO